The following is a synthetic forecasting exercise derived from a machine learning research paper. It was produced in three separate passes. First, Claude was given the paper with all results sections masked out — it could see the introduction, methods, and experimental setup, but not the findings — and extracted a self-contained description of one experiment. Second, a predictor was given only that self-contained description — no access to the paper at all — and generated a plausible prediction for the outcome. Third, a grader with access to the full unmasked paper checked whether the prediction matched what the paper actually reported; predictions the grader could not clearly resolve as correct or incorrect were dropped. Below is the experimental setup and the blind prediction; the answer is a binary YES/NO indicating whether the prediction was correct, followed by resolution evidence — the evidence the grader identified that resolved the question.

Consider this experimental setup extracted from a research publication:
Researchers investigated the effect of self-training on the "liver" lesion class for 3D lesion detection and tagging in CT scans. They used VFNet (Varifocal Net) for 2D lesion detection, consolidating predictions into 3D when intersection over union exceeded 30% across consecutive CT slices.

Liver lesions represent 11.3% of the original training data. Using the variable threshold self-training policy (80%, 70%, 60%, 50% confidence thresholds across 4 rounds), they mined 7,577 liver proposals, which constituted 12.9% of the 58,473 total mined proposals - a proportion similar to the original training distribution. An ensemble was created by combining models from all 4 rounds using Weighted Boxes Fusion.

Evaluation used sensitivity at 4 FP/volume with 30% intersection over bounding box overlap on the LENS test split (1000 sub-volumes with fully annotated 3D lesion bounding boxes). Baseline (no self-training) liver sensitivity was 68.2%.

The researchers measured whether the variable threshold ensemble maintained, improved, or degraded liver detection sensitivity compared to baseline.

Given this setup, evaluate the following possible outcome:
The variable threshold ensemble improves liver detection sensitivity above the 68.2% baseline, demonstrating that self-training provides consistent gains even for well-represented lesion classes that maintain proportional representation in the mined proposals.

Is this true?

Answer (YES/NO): NO